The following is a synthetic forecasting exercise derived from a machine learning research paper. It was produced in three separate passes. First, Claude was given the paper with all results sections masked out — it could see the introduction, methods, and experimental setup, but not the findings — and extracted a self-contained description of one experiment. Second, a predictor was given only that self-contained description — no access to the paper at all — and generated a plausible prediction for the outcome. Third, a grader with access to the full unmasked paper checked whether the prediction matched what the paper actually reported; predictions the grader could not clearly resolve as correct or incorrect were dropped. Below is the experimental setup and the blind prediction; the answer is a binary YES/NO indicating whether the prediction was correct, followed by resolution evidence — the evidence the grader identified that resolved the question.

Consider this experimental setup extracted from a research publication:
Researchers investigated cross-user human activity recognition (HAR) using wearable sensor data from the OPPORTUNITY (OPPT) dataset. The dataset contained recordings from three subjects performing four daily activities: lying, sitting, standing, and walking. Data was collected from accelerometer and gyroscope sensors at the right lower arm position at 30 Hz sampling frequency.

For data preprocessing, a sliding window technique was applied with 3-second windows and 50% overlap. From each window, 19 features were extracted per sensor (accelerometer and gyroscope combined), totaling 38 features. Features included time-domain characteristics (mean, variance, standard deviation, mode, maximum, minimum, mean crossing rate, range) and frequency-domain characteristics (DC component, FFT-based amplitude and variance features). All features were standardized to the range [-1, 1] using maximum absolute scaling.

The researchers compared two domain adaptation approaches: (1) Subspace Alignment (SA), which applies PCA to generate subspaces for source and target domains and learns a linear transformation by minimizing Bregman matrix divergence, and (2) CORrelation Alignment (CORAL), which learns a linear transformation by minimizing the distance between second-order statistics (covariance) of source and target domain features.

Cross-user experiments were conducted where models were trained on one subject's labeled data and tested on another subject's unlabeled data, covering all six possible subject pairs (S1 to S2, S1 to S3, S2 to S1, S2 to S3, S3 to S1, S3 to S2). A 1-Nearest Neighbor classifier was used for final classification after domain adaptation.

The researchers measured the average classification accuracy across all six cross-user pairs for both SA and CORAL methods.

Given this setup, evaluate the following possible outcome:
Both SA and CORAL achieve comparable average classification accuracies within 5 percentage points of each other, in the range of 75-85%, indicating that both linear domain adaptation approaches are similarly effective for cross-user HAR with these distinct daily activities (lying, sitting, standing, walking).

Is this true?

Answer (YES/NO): YES